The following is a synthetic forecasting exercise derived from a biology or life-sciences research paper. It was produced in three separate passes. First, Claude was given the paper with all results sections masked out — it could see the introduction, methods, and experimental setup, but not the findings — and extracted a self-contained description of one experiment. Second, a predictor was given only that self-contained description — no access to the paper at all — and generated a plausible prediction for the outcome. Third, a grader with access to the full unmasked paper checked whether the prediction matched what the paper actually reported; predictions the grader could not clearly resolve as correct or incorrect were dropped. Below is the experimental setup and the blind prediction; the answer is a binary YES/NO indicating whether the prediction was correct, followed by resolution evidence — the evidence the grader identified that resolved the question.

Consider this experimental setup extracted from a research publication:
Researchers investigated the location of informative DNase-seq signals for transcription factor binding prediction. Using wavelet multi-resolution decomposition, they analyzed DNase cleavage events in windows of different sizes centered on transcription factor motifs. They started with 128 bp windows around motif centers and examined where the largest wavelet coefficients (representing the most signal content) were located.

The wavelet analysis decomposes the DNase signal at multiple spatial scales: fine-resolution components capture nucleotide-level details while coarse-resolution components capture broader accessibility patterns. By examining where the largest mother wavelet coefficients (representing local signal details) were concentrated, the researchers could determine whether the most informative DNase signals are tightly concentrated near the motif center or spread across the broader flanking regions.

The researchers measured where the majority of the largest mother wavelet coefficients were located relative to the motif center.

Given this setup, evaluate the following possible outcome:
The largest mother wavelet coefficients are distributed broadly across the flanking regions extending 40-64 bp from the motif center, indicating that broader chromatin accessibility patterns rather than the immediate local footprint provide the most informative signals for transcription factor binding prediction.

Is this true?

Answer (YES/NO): NO